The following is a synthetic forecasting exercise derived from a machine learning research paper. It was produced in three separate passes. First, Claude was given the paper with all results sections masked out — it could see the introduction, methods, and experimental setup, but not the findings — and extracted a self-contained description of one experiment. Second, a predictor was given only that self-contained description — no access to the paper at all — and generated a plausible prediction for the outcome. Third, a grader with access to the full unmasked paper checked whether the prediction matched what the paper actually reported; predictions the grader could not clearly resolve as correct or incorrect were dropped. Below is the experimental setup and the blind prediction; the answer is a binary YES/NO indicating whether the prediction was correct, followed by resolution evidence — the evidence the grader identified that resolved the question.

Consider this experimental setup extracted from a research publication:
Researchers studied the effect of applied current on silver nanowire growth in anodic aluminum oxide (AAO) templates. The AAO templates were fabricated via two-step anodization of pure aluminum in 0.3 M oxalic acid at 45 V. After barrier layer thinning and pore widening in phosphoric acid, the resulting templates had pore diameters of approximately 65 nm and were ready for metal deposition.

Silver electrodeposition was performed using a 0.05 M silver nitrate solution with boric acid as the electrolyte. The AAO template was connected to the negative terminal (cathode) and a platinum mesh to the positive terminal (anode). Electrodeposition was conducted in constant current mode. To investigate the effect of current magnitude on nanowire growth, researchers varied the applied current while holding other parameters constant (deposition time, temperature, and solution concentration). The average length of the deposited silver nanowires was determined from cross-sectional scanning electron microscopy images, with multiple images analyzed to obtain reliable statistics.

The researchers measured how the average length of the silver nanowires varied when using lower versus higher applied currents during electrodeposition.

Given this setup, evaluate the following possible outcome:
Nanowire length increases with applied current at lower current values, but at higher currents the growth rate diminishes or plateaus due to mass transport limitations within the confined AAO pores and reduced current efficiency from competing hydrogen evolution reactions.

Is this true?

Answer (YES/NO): NO